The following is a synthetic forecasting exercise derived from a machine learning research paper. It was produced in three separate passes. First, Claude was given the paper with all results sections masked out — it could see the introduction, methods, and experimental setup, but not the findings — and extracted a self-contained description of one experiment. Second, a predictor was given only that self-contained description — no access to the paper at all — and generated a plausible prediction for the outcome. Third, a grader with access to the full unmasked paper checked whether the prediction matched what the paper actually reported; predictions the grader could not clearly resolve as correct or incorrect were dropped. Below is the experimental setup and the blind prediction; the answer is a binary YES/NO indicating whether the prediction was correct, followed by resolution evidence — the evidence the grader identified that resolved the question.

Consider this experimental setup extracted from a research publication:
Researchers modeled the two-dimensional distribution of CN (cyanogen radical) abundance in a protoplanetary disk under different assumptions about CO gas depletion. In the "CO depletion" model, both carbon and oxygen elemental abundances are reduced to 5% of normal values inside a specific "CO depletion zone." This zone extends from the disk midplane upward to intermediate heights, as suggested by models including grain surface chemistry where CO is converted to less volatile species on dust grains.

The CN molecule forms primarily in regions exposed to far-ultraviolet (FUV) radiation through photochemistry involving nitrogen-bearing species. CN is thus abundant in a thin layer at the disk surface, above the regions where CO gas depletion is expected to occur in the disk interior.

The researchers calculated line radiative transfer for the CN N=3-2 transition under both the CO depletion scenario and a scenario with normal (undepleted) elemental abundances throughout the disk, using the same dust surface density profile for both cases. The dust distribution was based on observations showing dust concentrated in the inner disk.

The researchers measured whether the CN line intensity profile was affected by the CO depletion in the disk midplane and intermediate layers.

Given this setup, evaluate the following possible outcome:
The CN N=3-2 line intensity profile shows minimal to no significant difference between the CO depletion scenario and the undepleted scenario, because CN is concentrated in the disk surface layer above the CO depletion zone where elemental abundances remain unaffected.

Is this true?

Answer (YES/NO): YES